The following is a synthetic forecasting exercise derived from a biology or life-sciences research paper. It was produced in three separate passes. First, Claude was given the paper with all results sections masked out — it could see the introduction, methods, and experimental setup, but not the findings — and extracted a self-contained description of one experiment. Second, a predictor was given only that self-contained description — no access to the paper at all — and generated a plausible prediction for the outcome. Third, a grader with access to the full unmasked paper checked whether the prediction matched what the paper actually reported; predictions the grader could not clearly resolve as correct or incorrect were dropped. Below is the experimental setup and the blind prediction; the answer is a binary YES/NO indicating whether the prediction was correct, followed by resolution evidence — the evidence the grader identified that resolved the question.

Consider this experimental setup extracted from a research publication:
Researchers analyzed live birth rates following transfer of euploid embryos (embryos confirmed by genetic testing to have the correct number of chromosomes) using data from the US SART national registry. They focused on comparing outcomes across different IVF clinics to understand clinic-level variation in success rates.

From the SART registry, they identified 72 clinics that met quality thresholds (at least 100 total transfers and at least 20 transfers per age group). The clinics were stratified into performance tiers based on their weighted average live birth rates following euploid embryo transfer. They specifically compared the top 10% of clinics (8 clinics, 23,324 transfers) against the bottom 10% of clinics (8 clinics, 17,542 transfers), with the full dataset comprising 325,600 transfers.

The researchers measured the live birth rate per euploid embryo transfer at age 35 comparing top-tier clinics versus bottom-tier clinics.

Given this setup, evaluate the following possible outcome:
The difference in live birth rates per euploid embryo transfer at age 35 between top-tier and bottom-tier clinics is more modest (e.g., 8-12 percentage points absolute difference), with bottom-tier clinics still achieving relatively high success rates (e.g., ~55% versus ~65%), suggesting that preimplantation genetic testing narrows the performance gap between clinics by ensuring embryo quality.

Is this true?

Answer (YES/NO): NO